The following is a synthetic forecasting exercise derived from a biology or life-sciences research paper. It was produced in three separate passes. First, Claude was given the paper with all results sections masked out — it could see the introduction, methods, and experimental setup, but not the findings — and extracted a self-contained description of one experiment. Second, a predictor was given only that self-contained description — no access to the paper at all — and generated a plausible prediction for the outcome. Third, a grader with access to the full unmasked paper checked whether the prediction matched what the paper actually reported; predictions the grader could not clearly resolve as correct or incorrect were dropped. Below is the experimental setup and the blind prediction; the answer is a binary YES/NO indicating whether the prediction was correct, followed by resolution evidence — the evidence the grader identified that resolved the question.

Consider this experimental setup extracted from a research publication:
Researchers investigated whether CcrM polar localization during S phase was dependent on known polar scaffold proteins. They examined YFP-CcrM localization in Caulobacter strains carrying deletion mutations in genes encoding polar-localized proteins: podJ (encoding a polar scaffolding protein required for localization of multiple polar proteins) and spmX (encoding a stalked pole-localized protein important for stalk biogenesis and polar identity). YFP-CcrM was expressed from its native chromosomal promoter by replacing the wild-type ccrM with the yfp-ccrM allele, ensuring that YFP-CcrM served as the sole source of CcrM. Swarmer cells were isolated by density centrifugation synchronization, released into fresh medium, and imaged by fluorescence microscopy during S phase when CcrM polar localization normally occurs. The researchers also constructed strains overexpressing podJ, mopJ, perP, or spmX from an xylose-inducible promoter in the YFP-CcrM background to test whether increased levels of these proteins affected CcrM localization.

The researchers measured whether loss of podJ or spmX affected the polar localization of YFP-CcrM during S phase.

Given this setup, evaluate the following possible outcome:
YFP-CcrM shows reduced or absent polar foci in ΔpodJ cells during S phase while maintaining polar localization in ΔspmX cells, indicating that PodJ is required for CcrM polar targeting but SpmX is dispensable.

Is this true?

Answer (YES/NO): NO